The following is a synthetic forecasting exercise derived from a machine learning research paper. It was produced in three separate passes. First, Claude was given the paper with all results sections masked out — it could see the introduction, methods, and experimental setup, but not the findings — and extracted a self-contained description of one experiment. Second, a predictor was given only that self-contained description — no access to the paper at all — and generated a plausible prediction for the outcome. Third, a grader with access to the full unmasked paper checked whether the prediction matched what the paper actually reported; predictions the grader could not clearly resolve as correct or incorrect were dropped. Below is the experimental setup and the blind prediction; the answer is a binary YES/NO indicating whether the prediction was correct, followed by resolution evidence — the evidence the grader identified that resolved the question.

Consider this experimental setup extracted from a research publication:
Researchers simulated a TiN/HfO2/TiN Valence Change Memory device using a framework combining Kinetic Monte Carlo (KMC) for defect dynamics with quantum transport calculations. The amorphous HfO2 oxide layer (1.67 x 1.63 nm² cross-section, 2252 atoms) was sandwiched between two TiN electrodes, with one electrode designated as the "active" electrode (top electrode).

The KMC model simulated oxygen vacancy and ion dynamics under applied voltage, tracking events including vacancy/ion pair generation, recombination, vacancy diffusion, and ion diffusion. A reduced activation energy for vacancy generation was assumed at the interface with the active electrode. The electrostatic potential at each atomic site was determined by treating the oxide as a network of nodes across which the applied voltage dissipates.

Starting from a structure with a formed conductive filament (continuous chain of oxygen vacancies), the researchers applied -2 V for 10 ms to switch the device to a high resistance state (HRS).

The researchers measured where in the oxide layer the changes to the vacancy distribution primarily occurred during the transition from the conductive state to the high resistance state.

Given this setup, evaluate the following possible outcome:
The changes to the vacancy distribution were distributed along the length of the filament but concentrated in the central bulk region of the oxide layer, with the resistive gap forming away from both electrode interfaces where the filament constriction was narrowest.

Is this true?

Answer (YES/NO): NO